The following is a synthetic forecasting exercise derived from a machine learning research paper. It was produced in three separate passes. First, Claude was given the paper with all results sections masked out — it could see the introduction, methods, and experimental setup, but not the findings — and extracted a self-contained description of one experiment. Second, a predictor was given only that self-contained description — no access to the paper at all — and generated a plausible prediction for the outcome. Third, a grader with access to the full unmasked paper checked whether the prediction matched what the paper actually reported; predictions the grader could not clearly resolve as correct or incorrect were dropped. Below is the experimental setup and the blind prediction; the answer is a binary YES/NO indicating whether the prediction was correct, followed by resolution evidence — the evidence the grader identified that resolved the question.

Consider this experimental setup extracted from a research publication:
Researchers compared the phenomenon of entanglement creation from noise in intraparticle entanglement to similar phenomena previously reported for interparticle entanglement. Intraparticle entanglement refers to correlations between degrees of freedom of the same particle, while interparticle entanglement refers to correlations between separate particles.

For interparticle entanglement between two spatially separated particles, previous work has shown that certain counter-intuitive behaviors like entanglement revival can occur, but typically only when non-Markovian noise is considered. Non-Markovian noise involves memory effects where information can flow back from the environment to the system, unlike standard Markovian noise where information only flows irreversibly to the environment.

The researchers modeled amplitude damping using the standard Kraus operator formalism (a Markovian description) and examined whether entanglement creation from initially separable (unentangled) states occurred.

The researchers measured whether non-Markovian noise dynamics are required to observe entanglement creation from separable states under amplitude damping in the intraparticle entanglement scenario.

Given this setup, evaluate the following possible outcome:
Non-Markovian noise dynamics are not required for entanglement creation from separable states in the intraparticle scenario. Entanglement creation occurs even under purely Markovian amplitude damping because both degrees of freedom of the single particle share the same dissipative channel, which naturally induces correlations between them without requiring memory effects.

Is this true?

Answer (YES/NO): YES